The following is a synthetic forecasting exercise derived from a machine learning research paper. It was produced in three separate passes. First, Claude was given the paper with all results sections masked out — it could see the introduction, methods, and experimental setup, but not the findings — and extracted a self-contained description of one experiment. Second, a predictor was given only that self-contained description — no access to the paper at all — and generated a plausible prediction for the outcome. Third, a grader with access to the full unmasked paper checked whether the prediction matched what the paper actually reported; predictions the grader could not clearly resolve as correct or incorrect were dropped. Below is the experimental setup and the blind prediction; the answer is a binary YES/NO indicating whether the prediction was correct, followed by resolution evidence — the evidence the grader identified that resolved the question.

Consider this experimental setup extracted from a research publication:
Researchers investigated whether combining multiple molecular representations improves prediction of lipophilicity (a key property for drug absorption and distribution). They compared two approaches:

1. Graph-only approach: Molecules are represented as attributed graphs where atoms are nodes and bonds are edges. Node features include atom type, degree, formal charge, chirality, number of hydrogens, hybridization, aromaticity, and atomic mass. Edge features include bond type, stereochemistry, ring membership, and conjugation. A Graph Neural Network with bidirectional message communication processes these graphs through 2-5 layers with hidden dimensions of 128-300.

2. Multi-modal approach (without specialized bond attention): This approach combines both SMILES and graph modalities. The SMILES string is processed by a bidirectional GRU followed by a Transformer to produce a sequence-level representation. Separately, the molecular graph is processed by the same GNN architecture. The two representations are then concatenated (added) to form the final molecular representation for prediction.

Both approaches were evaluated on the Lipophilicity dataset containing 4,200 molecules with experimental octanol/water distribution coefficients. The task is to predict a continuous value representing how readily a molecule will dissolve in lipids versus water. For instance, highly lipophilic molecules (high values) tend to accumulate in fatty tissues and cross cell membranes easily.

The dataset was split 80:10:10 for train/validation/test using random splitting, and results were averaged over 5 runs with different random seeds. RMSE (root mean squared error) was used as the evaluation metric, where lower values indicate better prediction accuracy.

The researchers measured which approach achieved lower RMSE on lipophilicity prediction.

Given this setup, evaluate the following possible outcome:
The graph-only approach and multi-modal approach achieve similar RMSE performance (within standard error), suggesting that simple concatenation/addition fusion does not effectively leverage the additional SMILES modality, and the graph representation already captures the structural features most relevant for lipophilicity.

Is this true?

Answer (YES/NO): YES